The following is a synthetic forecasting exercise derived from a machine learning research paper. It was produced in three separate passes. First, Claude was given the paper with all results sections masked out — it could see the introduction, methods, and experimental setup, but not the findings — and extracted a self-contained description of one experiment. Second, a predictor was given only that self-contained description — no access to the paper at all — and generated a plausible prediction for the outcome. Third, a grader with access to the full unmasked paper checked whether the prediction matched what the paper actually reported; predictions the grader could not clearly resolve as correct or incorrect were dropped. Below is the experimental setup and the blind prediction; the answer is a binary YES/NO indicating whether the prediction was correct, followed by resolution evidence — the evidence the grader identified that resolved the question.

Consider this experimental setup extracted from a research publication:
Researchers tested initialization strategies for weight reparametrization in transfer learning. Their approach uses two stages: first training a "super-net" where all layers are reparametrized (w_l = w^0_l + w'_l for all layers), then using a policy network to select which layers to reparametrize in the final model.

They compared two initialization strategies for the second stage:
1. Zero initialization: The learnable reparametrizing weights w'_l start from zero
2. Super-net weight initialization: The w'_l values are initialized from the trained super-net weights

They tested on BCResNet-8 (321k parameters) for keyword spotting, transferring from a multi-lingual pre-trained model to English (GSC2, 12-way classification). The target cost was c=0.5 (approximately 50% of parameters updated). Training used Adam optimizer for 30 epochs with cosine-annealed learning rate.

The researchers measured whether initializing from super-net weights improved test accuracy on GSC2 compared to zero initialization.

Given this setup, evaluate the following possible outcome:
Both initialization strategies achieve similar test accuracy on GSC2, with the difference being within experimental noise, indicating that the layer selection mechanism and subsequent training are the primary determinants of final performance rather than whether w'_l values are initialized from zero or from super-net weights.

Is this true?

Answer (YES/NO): YES